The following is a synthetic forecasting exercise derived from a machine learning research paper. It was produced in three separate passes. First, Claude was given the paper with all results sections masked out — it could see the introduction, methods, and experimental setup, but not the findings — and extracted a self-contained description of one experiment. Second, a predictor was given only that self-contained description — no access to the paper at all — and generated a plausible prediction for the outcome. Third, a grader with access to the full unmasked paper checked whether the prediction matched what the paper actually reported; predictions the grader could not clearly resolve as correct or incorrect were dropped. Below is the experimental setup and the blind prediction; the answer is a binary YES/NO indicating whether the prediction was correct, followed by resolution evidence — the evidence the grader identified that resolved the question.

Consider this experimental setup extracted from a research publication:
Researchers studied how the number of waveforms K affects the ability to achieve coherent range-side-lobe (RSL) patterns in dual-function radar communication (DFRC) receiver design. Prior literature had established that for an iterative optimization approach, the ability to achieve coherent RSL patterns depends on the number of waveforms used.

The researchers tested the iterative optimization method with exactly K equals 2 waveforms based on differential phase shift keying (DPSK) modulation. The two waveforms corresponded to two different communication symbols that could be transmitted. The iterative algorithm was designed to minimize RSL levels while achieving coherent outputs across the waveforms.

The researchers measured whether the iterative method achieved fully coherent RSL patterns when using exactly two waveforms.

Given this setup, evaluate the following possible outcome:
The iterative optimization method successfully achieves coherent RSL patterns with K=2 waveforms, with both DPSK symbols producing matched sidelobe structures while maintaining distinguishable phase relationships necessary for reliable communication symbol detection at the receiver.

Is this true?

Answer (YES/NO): YES